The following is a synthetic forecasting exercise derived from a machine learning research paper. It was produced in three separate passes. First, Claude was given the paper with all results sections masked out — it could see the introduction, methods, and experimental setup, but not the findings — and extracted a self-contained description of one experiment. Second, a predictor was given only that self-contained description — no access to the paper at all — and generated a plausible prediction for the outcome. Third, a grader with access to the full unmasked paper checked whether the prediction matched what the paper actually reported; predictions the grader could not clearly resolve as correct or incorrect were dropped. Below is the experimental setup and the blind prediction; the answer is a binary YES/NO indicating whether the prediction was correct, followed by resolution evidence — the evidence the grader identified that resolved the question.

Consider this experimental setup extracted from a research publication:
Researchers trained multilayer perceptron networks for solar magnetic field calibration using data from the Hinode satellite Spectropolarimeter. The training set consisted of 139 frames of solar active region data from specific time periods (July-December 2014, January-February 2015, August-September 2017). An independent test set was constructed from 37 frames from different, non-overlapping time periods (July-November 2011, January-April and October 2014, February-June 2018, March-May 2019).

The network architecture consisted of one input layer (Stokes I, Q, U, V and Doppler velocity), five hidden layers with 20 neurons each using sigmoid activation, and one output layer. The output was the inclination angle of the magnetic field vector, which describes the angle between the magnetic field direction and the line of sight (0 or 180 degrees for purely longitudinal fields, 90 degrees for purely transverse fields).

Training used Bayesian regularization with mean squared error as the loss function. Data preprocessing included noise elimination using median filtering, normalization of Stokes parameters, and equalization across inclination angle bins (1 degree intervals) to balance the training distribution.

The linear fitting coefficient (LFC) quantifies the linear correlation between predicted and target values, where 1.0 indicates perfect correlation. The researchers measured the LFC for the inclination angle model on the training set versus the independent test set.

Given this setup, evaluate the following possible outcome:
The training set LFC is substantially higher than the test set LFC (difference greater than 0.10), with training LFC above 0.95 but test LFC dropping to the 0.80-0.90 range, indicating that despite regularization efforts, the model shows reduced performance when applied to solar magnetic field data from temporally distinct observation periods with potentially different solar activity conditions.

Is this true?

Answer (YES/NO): NO